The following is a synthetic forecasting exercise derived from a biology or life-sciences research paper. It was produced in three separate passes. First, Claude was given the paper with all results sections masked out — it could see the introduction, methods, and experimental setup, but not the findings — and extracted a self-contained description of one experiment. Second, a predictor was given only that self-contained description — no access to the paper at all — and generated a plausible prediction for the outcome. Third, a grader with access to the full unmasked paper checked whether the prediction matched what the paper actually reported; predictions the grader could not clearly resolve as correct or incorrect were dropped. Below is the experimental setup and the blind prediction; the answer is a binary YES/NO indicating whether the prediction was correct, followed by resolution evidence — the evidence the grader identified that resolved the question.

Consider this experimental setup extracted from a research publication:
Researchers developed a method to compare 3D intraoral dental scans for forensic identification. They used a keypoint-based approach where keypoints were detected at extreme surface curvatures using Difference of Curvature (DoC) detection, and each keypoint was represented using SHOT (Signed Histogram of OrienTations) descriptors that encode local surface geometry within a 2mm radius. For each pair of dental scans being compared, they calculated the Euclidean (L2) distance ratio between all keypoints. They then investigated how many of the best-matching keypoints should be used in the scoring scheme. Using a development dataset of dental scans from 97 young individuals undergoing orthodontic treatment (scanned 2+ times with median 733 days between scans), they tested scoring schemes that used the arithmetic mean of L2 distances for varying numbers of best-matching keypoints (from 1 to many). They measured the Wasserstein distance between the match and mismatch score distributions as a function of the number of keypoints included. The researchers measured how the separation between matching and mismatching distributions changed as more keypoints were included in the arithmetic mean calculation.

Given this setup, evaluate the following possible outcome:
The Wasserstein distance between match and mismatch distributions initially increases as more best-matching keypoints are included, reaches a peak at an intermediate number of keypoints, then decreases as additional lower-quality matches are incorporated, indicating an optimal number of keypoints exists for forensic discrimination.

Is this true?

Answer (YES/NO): NO